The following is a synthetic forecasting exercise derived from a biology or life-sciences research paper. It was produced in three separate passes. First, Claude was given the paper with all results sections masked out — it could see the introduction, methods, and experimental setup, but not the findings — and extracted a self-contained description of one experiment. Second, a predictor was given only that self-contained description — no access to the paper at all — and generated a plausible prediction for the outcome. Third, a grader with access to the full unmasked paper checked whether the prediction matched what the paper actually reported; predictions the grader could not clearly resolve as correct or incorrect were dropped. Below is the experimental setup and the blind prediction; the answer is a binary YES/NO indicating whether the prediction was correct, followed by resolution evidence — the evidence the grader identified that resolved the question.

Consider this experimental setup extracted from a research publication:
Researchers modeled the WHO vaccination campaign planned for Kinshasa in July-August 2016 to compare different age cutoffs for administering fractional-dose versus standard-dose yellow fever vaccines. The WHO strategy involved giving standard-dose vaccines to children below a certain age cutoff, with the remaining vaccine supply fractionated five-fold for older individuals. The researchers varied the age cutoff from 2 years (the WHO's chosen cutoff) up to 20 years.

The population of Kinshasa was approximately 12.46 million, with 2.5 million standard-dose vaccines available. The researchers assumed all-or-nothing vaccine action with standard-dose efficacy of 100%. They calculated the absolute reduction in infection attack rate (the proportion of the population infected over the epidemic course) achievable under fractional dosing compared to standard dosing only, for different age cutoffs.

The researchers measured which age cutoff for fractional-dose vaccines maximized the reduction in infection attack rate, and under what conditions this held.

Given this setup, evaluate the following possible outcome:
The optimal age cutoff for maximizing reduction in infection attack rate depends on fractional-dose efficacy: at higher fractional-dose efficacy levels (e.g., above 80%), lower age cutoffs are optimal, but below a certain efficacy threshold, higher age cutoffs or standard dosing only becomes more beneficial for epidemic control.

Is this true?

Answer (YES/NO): NO